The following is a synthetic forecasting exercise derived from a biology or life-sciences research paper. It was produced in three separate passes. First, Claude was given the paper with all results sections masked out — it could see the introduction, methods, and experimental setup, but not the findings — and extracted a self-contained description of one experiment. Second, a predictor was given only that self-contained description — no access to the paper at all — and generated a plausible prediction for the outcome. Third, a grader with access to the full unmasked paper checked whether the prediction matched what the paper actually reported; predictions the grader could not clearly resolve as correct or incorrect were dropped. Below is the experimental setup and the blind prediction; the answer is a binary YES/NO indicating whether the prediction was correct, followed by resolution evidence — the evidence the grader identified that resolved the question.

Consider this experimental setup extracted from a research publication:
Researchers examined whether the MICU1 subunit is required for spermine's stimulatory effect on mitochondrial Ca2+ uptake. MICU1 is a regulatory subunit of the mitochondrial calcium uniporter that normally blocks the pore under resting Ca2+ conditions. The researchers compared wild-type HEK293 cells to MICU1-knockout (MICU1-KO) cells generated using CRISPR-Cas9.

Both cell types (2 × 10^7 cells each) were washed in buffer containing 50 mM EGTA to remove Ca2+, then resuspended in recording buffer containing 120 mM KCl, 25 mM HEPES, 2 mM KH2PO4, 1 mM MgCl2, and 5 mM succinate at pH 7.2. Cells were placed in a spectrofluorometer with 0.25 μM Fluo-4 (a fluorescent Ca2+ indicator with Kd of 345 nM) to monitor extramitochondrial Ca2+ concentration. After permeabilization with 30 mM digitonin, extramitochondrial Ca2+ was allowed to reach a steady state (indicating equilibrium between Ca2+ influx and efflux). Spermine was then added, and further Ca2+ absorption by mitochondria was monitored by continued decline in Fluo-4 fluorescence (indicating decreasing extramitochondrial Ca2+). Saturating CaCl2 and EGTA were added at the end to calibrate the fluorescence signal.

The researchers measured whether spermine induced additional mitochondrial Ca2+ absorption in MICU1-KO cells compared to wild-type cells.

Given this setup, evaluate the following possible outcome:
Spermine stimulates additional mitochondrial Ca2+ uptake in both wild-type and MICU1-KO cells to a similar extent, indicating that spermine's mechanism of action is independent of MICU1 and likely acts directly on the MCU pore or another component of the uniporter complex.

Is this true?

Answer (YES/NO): NO